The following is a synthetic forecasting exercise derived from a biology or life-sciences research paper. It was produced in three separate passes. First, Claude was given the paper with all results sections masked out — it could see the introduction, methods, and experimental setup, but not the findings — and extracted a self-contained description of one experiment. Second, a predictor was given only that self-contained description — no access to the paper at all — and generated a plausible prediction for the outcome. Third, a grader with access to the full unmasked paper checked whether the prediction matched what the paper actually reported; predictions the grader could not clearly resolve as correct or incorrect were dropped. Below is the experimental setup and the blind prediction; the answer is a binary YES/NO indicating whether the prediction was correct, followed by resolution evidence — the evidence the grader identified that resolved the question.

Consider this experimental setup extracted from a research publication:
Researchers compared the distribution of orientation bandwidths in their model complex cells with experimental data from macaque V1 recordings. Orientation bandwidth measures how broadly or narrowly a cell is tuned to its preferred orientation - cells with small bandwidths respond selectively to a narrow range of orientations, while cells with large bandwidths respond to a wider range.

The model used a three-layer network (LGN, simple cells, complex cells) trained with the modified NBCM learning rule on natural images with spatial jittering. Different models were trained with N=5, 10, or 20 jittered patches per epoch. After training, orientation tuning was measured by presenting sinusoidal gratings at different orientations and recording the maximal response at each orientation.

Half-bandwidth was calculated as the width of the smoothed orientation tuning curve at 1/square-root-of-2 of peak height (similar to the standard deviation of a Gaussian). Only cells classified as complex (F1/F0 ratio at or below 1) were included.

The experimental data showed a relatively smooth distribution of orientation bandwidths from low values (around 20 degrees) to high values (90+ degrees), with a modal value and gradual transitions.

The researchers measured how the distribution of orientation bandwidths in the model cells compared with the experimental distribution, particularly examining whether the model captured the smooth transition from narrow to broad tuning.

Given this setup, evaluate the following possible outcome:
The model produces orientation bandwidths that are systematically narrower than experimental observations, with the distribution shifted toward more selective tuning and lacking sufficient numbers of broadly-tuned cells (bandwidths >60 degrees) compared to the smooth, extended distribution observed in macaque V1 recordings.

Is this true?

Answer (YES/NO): NO